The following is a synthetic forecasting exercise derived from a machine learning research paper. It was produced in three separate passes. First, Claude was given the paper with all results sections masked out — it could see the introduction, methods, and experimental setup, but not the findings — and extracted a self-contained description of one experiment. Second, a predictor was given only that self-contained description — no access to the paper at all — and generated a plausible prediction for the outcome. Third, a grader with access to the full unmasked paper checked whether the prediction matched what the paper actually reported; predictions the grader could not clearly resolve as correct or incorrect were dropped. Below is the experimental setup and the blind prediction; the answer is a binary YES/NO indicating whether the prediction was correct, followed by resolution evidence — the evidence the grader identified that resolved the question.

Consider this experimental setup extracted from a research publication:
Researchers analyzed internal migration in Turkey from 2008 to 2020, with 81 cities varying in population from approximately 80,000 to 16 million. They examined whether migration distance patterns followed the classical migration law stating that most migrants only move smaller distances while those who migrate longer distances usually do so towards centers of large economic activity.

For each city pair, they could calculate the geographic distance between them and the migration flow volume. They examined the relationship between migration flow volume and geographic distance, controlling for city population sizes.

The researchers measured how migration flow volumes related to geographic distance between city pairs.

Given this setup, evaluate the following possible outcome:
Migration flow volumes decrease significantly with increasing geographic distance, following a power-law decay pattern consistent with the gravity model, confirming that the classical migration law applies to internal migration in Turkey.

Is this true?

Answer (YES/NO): NO